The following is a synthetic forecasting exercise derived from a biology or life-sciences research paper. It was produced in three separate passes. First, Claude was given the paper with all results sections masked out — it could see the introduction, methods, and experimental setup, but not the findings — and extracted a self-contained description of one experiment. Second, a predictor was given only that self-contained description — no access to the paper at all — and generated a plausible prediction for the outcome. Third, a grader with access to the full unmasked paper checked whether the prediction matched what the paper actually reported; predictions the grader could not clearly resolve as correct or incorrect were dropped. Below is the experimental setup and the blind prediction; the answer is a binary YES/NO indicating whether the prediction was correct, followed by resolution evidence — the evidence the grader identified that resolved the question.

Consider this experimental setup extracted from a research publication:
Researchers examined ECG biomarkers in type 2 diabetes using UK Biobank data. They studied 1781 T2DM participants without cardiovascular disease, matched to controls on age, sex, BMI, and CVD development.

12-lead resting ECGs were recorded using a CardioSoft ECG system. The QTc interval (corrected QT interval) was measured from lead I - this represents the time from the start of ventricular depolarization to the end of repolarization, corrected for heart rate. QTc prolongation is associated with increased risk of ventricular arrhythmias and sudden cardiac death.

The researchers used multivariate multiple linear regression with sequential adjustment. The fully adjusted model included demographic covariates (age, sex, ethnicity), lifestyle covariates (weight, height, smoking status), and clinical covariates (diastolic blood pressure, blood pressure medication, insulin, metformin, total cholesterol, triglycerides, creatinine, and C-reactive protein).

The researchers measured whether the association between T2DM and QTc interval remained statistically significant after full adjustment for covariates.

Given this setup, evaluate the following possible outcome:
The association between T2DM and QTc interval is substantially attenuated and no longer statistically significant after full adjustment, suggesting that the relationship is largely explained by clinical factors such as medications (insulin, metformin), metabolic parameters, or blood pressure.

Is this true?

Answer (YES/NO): YES